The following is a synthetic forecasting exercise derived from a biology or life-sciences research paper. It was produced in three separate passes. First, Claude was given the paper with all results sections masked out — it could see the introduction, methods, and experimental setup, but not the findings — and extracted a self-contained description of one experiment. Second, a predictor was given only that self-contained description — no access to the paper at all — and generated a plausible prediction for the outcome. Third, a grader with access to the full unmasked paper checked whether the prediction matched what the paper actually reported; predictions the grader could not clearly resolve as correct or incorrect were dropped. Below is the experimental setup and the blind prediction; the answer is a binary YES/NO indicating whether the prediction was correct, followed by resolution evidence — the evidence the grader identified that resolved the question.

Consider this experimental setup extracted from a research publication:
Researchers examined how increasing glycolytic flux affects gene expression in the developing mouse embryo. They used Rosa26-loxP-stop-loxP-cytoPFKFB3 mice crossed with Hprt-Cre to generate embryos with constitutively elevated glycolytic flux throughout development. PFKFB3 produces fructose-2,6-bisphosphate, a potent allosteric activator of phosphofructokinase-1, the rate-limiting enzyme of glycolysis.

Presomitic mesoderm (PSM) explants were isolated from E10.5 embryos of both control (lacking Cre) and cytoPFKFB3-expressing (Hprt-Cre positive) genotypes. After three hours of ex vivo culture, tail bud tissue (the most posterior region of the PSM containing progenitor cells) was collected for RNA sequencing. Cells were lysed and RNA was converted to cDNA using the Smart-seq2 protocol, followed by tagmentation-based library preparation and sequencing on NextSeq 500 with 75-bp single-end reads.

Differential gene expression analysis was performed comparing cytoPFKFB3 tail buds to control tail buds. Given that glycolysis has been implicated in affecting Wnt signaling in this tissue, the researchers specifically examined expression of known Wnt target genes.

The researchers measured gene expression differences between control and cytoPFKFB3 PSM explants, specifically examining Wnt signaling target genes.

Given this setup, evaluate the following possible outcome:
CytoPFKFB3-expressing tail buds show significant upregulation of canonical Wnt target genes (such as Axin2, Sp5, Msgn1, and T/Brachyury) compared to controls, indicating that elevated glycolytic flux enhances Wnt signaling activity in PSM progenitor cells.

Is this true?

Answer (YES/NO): NO